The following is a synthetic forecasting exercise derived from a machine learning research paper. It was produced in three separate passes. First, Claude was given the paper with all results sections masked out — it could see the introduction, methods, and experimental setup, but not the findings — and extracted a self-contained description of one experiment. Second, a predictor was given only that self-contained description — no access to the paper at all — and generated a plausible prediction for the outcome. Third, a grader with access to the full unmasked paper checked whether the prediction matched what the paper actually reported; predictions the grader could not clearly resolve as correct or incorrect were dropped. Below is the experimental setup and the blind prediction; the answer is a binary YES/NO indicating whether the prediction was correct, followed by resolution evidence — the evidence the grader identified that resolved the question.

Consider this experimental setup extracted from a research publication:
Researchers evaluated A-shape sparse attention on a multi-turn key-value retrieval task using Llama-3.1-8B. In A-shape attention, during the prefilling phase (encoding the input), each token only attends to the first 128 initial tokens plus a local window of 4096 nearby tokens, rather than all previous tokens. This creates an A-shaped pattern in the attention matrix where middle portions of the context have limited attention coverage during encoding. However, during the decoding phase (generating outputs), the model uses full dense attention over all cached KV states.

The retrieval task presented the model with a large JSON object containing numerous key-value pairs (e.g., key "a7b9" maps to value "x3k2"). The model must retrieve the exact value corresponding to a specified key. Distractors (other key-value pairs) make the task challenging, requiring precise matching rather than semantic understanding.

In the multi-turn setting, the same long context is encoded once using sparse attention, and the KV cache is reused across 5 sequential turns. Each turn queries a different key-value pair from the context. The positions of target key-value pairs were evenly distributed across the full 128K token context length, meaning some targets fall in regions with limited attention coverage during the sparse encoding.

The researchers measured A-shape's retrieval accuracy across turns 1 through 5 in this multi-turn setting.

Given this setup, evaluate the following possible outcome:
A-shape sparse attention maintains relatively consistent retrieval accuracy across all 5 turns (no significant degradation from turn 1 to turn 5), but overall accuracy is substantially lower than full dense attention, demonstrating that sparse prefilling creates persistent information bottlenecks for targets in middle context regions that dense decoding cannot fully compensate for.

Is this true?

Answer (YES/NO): NO